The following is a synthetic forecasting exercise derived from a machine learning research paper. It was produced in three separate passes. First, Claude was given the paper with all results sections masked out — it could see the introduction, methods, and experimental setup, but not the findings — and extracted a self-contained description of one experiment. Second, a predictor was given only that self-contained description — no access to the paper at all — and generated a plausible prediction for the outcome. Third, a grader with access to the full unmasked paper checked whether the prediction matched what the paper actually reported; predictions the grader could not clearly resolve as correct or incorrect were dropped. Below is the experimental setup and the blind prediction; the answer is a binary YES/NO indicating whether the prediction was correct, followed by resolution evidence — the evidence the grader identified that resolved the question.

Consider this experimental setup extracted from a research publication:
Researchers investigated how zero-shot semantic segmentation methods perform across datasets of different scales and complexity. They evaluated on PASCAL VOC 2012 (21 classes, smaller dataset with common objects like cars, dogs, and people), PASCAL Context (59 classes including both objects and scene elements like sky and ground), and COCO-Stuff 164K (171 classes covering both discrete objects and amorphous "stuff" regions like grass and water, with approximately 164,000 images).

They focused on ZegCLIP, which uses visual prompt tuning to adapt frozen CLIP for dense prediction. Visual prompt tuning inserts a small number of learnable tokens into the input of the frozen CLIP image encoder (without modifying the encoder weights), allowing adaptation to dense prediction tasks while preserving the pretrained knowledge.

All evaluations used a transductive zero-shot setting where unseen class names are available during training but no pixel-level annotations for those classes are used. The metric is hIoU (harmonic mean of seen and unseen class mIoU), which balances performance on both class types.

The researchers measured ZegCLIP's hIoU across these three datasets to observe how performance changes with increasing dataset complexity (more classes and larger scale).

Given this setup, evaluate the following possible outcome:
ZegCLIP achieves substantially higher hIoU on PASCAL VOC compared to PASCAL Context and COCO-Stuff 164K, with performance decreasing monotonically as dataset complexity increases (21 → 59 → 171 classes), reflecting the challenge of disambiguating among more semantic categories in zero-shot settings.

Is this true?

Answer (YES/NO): YES